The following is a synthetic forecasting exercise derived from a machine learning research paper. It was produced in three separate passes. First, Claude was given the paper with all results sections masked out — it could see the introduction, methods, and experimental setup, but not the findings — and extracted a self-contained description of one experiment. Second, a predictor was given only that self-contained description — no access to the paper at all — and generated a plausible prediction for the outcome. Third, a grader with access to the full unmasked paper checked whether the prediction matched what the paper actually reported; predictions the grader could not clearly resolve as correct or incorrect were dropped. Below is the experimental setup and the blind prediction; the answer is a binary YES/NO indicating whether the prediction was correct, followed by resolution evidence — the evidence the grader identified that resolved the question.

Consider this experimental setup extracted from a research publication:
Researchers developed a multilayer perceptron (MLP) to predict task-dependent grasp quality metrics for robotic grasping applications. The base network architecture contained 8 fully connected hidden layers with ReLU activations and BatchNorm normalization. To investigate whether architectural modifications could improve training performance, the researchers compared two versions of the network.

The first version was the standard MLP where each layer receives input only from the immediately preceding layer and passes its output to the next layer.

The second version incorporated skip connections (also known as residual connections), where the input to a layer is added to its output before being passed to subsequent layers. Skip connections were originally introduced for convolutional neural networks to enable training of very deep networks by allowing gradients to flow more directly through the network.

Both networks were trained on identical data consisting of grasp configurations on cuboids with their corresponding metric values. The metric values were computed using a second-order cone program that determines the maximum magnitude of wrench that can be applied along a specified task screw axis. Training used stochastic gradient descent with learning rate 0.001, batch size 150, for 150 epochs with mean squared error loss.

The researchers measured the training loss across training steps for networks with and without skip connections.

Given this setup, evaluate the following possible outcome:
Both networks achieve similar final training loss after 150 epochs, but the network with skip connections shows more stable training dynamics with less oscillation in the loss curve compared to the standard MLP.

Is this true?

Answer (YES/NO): NO